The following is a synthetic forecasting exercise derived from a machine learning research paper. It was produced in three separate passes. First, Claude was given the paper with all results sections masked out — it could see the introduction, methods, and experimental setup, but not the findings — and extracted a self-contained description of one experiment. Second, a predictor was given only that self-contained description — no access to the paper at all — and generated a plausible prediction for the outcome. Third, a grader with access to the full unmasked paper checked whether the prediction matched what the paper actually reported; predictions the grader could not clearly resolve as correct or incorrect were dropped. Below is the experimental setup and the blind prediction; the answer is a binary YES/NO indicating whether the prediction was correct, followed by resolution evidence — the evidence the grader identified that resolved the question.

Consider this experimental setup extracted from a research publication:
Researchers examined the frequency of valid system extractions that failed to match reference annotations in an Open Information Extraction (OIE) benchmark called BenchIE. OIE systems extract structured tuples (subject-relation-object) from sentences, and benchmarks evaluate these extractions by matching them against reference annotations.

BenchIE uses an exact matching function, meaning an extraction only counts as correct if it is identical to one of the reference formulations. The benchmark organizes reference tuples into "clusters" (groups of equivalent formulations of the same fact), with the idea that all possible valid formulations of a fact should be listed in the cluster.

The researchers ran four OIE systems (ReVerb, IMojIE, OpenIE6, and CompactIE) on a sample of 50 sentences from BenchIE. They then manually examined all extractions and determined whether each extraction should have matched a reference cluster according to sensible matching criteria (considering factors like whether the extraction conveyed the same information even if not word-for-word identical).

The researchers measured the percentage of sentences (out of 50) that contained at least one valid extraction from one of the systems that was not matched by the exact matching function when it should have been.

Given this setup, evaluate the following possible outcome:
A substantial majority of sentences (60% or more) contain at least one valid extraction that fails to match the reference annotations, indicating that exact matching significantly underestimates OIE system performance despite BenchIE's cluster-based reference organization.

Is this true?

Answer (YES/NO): NO